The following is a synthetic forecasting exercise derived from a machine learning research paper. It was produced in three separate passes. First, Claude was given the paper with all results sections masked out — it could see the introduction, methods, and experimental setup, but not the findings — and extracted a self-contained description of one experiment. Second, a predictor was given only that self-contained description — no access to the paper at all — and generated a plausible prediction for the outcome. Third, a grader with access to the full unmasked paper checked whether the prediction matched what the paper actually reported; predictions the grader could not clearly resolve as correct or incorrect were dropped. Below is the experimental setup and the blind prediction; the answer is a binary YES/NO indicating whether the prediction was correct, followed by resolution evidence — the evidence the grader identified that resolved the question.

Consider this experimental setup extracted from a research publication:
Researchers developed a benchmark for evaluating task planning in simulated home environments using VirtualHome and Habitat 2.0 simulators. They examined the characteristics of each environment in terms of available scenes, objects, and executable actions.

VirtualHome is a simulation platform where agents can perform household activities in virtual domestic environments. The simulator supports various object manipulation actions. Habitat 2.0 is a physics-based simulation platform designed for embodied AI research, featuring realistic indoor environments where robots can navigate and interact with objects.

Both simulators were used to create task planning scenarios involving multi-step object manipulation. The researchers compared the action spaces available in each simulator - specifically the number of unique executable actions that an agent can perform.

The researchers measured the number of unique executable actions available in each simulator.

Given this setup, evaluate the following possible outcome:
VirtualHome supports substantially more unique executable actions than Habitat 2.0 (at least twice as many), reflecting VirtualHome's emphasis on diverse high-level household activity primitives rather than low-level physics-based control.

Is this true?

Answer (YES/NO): YES